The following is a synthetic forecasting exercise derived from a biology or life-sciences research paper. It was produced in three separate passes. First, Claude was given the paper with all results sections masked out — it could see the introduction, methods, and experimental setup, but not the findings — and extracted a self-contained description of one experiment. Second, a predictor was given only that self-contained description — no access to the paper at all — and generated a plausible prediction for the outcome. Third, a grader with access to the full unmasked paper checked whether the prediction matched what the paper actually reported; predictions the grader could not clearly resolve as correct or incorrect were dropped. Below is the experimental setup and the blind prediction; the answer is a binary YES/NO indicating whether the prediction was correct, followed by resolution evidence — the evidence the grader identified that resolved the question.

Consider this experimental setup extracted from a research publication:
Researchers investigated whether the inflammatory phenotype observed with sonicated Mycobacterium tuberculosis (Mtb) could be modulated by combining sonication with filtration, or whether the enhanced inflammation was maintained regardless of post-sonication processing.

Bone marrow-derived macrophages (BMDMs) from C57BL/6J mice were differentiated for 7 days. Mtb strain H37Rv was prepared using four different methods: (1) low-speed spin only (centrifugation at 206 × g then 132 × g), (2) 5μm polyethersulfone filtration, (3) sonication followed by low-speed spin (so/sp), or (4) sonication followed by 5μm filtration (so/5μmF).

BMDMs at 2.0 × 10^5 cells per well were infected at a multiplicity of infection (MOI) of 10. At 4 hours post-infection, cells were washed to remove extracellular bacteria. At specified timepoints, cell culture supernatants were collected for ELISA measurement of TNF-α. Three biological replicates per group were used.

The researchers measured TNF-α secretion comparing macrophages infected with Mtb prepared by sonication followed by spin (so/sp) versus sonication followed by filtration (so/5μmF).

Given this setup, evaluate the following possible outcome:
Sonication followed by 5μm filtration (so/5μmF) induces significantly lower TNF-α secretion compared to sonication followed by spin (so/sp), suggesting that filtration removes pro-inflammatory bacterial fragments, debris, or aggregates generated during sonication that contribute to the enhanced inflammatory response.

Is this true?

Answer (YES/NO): NO